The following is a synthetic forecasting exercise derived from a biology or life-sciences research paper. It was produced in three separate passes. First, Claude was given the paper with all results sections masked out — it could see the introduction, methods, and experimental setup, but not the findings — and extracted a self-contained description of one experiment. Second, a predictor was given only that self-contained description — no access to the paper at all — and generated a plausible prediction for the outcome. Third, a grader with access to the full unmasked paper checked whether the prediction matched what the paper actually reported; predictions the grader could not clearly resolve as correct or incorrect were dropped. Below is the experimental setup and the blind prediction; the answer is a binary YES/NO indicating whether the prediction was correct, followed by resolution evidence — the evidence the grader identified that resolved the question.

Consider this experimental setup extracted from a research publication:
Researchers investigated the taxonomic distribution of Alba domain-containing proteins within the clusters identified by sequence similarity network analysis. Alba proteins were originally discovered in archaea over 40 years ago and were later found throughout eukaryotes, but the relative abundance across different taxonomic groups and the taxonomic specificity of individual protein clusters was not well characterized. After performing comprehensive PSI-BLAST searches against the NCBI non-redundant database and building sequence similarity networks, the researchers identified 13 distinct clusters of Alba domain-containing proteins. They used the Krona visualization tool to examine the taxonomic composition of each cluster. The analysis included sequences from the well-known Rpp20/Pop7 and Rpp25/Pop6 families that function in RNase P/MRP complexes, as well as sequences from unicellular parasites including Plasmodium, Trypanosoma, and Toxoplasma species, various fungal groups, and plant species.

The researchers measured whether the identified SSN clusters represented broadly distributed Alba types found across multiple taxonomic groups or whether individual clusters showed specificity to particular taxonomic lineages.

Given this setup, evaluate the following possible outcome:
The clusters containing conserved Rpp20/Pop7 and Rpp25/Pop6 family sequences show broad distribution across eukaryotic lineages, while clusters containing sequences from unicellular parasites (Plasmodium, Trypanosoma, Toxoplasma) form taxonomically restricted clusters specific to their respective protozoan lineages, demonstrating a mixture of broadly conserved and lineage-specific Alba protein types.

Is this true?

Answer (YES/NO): NO